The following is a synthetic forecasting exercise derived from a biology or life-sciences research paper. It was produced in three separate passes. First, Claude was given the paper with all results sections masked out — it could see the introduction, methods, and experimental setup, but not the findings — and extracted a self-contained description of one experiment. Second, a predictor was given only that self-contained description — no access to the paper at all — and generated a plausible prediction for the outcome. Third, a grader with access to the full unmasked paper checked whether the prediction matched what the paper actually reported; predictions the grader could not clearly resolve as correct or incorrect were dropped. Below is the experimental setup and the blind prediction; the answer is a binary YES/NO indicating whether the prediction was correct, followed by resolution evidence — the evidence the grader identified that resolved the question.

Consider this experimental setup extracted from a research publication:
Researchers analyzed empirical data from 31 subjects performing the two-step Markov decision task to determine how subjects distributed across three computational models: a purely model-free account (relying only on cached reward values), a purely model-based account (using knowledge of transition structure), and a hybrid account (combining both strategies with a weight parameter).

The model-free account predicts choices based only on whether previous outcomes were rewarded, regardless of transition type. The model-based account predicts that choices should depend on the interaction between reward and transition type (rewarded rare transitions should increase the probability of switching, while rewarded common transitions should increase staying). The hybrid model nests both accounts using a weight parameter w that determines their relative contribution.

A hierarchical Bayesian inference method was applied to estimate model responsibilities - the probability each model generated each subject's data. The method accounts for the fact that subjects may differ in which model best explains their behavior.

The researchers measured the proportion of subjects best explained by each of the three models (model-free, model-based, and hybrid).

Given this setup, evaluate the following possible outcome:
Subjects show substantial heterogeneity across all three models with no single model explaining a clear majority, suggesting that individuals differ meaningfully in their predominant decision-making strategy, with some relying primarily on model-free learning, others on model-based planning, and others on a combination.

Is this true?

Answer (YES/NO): NO